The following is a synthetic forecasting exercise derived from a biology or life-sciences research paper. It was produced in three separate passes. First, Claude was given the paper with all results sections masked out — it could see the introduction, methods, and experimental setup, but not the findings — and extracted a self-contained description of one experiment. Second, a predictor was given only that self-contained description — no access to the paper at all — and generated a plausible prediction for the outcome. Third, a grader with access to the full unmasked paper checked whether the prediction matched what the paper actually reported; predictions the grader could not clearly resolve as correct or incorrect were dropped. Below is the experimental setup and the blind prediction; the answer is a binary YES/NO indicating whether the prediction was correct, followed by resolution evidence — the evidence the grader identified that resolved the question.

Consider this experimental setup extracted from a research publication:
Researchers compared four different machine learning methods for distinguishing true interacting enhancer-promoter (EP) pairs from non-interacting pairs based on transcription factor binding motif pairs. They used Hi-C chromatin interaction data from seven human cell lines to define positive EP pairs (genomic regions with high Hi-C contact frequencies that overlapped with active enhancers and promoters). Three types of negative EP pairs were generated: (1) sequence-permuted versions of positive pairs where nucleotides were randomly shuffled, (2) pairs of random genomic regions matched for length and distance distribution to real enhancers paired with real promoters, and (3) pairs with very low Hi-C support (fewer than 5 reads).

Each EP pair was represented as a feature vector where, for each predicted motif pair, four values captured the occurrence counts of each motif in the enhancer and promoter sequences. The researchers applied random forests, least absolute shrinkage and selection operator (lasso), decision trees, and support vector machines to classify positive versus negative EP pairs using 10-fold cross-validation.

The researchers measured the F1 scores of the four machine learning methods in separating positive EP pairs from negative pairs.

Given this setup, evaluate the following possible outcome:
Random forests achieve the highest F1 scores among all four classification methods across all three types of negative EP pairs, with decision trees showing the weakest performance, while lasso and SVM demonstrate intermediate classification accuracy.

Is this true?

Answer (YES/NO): NO